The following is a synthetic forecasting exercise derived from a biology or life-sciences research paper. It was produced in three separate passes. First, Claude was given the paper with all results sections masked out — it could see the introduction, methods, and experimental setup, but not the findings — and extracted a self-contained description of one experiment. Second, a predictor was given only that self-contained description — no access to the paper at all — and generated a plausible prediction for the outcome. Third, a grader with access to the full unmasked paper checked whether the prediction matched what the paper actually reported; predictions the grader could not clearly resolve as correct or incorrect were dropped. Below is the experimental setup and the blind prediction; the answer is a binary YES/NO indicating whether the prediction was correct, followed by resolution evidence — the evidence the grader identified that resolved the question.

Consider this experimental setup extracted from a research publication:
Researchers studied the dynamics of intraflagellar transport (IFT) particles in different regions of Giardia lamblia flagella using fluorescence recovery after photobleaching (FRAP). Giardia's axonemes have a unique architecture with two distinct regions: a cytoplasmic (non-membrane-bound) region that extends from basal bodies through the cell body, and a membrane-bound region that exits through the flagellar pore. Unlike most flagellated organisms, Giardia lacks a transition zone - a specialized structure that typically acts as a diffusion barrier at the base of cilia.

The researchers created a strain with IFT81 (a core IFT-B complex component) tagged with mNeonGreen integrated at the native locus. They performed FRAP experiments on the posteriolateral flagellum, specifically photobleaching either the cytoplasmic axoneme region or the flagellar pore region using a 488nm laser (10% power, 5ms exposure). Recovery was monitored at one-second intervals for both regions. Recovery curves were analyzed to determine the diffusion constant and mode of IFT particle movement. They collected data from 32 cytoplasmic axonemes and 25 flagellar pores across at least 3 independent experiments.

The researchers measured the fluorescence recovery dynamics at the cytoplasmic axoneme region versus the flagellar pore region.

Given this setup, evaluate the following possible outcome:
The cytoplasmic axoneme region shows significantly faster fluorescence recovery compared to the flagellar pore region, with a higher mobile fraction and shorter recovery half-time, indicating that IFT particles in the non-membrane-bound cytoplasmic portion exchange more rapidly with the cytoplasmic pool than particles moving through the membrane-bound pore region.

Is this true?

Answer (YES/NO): NO